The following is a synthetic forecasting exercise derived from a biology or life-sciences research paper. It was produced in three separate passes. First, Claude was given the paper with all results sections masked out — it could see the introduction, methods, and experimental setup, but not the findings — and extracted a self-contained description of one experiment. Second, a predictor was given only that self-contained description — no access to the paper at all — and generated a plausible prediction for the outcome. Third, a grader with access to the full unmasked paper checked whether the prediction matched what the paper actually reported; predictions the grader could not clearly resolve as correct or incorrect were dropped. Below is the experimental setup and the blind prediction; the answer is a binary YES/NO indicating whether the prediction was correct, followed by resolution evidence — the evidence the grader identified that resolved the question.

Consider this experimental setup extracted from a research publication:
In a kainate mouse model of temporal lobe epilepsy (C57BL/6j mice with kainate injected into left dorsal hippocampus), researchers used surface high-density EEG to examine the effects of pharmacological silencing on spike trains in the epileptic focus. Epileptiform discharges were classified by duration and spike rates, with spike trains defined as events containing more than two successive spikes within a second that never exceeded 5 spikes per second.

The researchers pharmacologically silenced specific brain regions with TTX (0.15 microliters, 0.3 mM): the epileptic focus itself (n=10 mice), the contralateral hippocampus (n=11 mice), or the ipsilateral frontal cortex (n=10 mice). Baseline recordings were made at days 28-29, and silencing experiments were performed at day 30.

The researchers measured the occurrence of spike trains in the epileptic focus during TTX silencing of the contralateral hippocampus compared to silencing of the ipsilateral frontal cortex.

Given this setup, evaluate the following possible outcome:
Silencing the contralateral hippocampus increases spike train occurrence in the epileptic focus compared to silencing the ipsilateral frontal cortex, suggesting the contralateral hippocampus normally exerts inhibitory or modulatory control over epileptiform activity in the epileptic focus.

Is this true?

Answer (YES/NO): NO